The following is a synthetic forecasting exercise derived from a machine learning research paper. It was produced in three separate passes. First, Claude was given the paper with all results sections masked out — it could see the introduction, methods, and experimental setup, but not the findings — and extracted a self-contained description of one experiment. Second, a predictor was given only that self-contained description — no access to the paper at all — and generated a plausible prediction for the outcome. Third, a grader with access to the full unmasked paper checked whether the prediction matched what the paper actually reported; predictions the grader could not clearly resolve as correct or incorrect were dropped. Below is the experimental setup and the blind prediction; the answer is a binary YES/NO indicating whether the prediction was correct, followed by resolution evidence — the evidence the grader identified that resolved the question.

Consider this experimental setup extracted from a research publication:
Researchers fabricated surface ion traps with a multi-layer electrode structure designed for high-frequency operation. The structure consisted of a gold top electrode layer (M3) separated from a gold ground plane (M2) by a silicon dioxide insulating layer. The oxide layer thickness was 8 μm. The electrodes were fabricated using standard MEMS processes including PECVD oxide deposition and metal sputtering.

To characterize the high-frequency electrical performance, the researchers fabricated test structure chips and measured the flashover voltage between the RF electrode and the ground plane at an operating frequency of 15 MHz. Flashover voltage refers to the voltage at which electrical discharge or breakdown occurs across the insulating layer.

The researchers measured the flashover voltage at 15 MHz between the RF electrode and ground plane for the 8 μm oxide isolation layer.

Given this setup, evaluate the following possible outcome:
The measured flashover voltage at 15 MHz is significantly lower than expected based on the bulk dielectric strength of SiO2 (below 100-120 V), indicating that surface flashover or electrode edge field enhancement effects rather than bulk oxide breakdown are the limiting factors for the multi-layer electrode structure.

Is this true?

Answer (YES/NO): NO